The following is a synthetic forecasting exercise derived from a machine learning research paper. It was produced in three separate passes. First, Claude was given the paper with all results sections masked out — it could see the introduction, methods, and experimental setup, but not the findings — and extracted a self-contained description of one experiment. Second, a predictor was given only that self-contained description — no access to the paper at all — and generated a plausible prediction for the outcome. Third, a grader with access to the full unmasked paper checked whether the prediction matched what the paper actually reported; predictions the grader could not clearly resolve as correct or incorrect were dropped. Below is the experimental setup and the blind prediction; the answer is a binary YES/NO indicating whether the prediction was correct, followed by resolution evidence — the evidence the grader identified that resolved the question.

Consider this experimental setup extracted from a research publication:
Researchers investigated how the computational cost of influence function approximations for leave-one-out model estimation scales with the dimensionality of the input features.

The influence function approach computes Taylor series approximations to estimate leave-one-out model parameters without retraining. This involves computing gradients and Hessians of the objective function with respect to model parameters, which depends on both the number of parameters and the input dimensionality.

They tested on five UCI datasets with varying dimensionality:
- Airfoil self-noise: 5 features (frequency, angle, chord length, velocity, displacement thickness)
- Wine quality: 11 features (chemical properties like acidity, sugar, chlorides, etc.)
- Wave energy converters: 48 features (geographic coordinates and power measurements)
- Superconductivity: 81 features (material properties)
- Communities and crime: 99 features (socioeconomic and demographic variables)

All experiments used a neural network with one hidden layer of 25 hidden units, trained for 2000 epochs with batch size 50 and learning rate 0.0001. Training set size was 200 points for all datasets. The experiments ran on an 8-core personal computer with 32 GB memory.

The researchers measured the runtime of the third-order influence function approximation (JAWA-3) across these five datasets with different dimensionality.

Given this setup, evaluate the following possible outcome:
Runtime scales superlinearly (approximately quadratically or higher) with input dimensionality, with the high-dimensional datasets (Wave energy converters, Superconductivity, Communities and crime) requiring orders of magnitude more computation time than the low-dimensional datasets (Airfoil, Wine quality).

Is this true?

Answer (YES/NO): NO